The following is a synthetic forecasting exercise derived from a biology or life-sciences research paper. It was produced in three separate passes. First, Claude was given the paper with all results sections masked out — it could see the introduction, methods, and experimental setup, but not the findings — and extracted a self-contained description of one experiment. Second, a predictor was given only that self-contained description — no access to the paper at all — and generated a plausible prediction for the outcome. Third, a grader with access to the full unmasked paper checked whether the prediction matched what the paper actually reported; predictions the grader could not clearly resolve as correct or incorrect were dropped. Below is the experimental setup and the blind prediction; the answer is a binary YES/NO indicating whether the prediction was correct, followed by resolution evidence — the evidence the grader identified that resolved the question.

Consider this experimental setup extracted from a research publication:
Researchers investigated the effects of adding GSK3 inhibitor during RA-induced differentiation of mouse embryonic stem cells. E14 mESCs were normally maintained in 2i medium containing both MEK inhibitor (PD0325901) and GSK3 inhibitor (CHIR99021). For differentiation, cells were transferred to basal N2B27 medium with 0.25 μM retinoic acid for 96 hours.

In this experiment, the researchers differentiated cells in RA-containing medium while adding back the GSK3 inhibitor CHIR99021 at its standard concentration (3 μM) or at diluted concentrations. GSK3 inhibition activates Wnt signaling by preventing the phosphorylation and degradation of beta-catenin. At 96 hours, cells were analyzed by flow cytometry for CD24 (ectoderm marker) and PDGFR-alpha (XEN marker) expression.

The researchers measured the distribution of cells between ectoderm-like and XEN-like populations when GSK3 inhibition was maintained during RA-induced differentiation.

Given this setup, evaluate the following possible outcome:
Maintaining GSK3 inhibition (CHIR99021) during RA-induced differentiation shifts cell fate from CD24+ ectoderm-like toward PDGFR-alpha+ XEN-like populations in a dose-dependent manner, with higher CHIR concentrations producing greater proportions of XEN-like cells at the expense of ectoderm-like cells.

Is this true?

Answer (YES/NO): NO